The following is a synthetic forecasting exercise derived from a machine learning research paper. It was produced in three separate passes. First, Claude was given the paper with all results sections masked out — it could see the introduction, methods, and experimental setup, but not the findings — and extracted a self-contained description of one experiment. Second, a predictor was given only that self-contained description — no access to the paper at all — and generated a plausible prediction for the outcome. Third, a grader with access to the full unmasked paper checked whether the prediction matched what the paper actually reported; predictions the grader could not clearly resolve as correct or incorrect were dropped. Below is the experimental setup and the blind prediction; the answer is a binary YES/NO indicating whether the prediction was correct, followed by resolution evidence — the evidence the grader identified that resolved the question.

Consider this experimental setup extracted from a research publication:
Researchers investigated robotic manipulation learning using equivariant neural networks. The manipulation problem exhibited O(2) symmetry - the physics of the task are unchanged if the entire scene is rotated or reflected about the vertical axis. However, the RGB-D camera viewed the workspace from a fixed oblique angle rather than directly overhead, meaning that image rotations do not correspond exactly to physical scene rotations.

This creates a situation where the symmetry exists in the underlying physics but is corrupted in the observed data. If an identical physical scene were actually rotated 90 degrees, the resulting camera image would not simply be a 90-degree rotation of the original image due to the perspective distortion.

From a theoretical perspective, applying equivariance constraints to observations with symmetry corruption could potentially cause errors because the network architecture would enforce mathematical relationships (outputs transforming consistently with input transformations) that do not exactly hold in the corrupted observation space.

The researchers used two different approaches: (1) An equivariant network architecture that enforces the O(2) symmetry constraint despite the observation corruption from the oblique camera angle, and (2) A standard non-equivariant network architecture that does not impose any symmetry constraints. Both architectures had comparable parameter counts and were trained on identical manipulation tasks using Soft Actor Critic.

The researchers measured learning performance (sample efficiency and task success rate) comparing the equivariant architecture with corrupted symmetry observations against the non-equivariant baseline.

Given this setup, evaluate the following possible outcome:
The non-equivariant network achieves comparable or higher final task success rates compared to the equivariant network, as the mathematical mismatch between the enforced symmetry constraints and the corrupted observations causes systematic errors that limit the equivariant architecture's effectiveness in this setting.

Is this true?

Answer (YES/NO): NO